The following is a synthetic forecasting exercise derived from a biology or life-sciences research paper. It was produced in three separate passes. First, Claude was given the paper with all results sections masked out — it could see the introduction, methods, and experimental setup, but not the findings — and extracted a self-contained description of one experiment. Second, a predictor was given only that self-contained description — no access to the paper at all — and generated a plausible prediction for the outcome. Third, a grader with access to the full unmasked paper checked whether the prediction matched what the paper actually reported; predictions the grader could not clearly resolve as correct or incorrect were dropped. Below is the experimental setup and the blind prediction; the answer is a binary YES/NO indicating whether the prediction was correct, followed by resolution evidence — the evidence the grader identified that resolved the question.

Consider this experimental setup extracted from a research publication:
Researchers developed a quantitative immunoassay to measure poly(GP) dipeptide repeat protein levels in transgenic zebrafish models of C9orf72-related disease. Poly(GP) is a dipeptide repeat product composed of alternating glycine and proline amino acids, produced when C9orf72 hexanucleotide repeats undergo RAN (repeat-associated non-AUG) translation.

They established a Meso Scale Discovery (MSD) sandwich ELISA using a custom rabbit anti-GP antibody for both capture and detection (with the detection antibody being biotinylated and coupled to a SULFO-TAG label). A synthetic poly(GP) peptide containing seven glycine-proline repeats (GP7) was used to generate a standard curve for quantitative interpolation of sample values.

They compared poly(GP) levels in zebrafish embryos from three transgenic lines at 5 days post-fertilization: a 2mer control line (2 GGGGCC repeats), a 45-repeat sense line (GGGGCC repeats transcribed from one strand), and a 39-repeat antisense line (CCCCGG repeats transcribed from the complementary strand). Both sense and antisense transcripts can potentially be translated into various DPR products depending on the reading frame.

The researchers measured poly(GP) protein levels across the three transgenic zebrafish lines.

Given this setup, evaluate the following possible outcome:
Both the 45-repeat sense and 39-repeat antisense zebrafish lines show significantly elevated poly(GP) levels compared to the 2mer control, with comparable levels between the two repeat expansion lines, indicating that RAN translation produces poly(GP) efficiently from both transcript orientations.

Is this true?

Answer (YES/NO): NO